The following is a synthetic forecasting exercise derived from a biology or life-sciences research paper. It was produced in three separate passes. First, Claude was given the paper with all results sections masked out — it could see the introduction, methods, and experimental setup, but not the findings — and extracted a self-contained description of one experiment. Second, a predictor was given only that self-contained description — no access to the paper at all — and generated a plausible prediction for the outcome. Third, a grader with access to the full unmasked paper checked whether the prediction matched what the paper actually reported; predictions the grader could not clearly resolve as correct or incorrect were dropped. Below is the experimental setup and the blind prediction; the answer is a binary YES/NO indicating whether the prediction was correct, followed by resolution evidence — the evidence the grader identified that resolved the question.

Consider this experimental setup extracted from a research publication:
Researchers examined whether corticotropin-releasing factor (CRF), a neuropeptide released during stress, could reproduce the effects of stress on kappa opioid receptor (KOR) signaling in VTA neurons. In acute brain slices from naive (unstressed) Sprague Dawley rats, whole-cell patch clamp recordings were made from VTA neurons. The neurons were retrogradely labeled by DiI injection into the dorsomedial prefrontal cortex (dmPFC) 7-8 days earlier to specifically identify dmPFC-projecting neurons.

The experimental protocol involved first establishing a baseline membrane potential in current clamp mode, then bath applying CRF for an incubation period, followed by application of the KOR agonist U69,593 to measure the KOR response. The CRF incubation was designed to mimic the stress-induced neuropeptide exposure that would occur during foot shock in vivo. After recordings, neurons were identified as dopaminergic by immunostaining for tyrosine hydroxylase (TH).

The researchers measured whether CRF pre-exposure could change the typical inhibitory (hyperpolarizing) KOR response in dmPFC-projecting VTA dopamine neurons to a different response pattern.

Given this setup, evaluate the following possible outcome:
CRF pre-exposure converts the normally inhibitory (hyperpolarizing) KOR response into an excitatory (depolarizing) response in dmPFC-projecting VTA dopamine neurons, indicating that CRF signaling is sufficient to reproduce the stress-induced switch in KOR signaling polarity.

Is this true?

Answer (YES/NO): YES